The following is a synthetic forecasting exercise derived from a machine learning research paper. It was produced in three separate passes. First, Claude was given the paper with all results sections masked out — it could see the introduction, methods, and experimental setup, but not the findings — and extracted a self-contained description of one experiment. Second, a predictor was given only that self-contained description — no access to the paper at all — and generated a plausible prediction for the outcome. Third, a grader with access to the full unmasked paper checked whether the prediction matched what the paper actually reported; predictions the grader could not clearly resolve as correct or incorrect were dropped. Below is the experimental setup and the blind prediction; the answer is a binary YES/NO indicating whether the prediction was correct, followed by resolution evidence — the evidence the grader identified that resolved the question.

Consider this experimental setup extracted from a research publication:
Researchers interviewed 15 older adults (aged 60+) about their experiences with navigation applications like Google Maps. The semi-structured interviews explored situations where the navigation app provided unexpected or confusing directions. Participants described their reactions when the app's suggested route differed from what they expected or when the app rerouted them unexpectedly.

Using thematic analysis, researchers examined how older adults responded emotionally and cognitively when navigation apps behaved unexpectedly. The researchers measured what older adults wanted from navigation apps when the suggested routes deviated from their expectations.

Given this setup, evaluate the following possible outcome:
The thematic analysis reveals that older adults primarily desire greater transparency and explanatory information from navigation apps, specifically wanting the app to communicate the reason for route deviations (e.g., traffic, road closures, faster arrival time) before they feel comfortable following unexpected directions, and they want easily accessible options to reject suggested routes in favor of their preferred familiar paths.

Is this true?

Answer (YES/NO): NO